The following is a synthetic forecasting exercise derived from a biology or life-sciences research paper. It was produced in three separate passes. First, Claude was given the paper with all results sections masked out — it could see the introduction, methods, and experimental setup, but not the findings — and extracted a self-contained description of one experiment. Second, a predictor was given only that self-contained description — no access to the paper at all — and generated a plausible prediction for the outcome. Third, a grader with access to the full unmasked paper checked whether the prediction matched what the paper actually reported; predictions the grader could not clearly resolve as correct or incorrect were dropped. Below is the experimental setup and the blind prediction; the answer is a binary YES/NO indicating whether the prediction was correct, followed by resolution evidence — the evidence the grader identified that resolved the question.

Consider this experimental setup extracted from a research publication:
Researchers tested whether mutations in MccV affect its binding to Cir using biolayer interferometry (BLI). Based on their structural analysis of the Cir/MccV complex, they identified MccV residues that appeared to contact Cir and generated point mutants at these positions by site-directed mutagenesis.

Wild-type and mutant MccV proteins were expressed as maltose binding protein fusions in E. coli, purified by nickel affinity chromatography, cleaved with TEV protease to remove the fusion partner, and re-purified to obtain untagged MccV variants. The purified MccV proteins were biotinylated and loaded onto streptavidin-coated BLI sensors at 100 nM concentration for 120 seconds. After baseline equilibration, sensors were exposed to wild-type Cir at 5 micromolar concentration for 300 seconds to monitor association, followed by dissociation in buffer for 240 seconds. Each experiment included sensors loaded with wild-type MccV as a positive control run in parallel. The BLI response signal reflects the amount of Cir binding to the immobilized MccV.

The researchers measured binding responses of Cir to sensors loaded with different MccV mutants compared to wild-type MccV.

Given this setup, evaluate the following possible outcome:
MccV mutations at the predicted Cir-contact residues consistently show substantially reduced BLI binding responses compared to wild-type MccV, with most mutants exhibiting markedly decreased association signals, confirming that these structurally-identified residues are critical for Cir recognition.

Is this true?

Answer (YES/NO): NO